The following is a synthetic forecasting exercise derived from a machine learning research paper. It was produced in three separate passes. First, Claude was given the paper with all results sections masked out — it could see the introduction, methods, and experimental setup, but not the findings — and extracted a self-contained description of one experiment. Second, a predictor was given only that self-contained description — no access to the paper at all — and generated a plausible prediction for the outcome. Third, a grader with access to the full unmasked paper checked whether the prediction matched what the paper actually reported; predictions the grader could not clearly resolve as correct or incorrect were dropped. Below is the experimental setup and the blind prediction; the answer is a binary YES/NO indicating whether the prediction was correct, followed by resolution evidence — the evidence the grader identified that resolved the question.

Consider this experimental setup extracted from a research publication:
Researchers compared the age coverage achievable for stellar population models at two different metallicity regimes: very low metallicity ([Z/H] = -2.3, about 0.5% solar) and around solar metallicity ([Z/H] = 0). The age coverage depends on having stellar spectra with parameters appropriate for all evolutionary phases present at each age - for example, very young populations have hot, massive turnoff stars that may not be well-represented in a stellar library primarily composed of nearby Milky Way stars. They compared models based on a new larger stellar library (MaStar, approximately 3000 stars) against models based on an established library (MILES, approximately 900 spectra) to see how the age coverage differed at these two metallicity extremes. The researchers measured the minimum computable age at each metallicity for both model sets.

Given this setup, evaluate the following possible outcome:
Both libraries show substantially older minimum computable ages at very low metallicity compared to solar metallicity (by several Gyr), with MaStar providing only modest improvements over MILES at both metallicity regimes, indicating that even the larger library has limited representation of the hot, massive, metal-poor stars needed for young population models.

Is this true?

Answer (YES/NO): NO